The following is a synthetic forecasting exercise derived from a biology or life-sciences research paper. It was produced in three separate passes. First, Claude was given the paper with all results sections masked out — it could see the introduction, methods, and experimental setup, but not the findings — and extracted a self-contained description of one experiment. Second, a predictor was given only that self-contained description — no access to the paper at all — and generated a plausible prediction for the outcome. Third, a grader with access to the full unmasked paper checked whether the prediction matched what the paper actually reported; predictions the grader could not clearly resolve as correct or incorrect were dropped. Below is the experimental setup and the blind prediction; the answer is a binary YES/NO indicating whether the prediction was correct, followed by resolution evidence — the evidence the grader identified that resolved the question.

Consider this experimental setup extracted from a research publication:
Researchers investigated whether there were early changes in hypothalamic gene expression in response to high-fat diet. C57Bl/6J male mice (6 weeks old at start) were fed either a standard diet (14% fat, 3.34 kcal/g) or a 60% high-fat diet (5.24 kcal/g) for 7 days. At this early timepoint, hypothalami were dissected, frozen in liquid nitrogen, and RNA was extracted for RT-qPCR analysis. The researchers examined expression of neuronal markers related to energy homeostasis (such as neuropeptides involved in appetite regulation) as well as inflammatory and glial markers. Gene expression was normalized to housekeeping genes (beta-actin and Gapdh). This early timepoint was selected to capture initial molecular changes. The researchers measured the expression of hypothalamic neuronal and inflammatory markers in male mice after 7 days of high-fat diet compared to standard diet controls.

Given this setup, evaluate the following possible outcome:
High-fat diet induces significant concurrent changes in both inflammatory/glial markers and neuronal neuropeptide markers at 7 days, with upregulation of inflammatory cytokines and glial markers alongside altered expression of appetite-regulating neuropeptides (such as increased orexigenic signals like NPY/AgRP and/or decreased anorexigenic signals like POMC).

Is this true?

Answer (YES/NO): NO